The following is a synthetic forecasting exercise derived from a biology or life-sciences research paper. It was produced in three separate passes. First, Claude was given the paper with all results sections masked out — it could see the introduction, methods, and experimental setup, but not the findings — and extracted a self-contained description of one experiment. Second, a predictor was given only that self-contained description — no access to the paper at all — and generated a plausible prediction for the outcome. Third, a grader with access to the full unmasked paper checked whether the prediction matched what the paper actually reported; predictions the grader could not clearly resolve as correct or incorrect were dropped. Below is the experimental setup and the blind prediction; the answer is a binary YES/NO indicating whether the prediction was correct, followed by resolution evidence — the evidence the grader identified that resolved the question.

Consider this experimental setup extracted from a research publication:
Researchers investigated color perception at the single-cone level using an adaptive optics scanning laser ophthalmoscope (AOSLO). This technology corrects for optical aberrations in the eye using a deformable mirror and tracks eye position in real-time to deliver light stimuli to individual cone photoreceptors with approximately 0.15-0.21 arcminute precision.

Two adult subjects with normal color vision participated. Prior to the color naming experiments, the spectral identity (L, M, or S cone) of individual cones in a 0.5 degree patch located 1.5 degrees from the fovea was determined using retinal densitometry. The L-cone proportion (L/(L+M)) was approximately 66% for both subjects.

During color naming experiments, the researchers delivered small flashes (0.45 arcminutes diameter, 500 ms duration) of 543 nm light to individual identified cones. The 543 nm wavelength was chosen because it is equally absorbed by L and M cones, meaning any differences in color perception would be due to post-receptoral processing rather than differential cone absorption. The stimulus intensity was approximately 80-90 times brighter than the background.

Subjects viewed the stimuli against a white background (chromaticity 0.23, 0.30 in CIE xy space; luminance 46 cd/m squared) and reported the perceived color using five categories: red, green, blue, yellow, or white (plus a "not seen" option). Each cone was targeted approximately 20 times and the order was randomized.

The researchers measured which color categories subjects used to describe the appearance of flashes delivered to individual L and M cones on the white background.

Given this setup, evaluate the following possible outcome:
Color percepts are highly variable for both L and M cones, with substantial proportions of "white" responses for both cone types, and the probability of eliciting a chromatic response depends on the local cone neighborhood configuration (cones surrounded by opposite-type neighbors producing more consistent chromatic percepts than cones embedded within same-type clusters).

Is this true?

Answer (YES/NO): NO